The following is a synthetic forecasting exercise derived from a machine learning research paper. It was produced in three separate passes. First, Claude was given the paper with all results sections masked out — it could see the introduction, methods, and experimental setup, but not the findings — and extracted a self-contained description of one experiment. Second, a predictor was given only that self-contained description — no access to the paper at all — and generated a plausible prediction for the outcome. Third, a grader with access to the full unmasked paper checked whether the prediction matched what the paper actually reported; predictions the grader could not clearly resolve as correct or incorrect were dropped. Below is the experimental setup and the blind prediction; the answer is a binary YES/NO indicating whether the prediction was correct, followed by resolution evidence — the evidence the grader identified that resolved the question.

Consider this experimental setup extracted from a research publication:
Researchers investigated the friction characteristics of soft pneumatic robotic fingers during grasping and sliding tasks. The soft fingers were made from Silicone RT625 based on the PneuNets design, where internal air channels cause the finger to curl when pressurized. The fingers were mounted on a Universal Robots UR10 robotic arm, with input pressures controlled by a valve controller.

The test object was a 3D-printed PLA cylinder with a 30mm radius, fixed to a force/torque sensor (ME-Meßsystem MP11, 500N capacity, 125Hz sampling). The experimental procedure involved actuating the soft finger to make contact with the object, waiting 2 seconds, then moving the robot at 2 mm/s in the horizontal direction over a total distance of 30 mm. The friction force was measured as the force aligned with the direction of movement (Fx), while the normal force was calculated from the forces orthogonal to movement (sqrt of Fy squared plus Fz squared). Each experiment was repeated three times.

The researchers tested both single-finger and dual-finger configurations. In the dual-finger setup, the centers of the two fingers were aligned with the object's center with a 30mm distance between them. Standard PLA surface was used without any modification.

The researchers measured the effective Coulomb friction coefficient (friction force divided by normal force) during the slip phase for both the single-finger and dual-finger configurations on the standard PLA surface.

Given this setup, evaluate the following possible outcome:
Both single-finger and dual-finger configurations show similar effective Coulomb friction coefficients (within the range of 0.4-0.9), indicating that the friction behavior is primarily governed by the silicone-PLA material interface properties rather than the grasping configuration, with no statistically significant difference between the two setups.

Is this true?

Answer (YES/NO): NO